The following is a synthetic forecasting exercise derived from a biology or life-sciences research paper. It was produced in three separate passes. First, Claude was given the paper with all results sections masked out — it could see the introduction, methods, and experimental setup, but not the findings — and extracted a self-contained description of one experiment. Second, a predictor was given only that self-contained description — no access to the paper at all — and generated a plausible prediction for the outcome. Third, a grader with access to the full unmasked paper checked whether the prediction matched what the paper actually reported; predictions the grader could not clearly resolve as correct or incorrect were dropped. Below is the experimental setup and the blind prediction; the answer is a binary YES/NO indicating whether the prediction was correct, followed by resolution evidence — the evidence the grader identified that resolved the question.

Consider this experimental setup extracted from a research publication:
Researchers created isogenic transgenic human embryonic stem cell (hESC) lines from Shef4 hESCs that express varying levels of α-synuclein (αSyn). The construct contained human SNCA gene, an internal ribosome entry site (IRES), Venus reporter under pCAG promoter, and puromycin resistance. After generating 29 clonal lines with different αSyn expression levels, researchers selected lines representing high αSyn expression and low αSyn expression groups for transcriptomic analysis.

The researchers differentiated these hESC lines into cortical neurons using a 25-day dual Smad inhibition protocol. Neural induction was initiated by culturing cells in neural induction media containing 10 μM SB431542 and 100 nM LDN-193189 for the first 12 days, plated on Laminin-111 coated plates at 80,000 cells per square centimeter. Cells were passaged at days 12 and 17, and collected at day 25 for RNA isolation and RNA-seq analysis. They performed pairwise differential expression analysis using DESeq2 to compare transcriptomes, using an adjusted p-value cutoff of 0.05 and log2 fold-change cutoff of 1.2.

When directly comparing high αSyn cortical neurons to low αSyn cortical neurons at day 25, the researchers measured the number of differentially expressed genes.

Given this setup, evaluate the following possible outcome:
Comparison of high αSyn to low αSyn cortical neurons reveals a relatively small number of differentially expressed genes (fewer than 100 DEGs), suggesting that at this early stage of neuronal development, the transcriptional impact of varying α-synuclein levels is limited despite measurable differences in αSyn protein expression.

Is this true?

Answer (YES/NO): YES